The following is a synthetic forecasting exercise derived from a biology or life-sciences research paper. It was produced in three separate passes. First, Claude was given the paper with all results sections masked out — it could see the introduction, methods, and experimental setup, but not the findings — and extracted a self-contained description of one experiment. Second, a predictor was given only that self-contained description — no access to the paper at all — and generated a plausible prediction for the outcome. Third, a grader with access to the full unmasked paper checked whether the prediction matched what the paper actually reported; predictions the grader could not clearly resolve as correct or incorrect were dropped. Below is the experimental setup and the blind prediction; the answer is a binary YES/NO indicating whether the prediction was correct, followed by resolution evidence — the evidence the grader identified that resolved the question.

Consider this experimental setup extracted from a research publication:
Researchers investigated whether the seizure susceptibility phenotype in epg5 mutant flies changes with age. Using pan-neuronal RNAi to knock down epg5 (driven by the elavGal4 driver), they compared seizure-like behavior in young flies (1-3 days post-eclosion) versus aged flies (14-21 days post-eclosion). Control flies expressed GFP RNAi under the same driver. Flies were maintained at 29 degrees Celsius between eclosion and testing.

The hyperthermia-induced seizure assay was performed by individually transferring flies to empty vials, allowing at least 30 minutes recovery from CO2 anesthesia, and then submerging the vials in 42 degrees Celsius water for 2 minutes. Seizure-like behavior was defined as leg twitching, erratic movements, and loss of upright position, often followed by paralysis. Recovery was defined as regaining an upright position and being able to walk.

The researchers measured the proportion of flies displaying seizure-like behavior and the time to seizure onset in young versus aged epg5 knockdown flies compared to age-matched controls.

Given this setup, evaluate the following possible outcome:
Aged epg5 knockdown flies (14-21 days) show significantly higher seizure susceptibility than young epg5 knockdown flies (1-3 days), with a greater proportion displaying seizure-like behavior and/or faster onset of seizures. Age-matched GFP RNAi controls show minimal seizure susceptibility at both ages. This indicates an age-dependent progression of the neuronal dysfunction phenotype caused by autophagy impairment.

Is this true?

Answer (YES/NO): YES